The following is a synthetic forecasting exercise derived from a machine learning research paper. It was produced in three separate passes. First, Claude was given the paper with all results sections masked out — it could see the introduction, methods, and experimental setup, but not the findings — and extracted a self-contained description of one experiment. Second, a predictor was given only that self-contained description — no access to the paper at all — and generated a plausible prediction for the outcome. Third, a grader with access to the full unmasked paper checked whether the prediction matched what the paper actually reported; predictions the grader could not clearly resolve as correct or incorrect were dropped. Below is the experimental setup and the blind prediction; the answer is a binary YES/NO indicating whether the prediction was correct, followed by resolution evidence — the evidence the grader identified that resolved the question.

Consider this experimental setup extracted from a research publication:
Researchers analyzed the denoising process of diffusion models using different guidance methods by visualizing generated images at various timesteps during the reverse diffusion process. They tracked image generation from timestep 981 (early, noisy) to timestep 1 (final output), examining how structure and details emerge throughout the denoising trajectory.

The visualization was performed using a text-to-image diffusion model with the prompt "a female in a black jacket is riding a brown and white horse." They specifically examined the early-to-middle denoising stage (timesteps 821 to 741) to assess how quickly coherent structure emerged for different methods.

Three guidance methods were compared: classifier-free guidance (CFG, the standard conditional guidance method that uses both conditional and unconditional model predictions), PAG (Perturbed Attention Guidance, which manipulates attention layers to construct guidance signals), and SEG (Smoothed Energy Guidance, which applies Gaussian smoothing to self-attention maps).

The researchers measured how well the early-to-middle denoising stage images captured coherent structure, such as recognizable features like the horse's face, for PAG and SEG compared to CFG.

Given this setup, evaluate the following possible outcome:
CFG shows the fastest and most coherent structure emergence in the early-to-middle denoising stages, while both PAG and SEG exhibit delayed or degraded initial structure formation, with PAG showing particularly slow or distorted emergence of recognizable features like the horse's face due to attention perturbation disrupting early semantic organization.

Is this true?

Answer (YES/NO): NO